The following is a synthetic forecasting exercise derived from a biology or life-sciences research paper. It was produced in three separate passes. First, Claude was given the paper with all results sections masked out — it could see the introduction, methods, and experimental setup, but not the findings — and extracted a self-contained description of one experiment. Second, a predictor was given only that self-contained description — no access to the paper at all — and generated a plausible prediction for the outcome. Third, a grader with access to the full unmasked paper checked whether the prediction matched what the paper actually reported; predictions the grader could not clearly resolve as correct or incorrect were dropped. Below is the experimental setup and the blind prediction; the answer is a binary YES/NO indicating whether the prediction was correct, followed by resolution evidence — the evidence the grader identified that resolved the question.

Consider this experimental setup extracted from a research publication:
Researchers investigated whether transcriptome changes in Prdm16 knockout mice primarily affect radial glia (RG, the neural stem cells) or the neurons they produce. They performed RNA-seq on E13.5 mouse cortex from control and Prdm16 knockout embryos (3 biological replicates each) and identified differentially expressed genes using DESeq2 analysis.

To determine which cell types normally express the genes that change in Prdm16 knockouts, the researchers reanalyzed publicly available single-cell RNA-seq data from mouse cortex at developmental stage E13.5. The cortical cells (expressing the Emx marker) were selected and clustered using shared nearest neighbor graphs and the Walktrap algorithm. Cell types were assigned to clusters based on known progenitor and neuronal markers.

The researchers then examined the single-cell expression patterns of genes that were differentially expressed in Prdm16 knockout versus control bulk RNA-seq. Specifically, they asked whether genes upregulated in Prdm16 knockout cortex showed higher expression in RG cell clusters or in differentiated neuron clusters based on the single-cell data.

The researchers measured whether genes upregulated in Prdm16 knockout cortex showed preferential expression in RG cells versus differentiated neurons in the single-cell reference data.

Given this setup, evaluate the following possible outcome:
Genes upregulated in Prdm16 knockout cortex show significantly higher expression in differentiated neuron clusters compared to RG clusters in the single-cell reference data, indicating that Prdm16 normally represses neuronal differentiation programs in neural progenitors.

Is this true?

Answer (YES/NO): YES